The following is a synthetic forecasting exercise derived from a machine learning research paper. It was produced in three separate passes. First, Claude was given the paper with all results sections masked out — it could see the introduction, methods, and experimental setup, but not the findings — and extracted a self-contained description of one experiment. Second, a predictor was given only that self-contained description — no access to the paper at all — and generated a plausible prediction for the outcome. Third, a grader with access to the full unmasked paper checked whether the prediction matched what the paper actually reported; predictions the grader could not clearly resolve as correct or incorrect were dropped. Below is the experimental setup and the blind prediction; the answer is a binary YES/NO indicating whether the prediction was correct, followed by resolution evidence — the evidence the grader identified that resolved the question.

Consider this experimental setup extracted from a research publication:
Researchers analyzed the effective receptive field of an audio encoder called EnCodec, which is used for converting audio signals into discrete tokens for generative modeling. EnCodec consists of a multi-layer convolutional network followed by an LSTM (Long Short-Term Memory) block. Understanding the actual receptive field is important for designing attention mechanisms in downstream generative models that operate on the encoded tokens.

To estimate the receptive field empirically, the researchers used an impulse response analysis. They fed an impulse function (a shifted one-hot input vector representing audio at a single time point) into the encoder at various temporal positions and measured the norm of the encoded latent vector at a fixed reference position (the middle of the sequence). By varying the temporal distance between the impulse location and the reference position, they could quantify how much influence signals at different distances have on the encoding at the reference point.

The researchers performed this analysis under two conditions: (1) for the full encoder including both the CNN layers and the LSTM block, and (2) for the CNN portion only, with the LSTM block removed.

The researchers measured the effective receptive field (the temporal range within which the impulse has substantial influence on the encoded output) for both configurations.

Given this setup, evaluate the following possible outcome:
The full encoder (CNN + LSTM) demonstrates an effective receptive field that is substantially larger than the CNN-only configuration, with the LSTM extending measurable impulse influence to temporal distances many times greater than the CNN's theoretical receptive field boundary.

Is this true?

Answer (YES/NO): NO